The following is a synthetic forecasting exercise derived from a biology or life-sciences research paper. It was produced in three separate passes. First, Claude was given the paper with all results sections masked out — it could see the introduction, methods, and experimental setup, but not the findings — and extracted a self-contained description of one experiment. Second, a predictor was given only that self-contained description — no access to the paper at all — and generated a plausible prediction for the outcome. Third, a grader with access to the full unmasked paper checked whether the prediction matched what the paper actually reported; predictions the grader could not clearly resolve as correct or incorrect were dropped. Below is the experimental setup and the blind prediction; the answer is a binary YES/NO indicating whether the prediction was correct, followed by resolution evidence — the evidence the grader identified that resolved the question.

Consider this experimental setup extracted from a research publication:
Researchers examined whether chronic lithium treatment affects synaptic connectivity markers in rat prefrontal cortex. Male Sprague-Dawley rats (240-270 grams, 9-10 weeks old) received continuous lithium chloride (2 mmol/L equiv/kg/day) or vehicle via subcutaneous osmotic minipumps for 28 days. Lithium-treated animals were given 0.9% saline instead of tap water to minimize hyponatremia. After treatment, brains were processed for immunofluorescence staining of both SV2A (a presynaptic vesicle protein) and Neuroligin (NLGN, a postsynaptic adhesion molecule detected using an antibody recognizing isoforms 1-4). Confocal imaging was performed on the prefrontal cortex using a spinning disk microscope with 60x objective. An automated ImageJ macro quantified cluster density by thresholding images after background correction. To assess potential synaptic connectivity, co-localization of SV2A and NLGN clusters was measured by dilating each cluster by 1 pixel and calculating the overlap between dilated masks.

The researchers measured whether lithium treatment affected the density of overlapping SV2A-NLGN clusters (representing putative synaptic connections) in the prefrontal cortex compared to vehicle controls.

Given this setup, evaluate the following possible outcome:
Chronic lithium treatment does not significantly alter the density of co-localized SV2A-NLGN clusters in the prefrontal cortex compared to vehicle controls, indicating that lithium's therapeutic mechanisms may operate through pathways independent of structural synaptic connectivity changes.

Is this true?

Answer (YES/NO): YES